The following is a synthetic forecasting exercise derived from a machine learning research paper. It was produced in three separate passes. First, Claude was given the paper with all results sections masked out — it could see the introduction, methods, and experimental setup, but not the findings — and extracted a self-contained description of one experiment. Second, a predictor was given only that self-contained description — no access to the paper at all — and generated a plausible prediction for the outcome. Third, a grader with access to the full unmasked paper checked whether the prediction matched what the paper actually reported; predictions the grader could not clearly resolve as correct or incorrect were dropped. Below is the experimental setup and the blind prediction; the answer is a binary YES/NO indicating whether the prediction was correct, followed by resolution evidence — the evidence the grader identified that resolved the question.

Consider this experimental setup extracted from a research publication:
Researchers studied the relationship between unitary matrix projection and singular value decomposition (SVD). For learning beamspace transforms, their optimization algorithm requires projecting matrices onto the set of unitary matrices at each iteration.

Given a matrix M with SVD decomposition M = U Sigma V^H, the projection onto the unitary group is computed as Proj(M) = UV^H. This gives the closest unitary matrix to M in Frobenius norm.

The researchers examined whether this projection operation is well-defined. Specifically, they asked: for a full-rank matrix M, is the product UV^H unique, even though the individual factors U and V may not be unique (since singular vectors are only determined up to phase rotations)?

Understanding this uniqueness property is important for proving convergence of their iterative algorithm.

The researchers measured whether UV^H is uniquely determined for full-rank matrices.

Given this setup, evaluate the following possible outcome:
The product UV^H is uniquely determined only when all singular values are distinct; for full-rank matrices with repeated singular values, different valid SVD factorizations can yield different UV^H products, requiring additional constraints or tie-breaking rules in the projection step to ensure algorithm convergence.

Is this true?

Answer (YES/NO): NO